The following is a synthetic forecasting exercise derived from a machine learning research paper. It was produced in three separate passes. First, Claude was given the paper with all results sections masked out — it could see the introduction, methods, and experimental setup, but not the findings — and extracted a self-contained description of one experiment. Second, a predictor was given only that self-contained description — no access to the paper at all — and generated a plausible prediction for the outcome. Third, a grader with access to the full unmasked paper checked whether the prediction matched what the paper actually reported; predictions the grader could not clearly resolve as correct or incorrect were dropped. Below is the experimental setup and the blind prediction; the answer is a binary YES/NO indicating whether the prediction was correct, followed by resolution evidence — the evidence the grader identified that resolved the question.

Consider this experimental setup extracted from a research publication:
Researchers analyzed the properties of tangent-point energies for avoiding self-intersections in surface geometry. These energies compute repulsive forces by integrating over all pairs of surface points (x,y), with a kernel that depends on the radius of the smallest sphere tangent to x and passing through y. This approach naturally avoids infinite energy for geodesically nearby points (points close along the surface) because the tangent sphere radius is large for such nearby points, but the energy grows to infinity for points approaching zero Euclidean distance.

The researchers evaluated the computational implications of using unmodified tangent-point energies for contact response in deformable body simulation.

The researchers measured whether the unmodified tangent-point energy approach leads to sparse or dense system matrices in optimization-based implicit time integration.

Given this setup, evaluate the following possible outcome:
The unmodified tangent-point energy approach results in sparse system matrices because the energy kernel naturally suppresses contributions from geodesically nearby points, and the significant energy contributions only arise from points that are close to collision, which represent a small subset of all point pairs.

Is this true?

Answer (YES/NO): NO